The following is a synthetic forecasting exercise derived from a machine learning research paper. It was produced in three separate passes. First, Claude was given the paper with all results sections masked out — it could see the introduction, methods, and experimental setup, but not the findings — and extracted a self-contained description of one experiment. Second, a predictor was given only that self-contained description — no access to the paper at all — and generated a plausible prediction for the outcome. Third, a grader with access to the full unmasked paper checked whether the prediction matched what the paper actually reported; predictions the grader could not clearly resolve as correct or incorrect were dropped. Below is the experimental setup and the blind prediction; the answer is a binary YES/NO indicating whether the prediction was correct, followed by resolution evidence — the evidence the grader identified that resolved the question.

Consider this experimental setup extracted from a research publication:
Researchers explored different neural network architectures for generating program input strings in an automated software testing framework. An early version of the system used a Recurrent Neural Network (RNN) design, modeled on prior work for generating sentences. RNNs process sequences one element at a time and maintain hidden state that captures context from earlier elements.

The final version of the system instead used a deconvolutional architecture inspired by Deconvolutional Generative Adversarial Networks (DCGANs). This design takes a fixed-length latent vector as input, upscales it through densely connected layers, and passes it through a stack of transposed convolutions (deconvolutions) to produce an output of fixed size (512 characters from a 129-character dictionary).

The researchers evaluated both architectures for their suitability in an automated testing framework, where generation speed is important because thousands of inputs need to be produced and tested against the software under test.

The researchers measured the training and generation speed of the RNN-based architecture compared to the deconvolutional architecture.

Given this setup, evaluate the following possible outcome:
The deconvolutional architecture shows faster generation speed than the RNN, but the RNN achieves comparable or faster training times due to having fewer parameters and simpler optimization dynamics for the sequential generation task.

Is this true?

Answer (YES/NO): NO